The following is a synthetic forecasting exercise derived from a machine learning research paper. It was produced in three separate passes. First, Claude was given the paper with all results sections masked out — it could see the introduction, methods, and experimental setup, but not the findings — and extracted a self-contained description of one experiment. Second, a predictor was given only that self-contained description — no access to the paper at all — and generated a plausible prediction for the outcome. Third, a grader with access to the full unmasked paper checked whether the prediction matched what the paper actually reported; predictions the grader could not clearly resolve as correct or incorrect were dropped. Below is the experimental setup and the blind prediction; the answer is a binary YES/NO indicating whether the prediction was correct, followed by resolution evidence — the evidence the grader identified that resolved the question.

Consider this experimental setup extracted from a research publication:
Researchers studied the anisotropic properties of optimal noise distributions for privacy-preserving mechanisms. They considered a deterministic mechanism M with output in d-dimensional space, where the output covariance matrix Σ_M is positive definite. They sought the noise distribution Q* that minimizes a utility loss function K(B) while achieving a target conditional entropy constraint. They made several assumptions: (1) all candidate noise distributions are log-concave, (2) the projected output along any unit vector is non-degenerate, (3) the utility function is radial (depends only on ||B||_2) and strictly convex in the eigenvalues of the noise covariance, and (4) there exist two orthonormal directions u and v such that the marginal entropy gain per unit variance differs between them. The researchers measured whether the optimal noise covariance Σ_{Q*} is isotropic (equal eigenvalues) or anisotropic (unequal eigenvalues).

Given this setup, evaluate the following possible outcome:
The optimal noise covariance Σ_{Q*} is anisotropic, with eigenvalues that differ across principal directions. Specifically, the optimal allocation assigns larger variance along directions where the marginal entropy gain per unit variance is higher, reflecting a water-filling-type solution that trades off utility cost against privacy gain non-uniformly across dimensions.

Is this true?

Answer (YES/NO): YES